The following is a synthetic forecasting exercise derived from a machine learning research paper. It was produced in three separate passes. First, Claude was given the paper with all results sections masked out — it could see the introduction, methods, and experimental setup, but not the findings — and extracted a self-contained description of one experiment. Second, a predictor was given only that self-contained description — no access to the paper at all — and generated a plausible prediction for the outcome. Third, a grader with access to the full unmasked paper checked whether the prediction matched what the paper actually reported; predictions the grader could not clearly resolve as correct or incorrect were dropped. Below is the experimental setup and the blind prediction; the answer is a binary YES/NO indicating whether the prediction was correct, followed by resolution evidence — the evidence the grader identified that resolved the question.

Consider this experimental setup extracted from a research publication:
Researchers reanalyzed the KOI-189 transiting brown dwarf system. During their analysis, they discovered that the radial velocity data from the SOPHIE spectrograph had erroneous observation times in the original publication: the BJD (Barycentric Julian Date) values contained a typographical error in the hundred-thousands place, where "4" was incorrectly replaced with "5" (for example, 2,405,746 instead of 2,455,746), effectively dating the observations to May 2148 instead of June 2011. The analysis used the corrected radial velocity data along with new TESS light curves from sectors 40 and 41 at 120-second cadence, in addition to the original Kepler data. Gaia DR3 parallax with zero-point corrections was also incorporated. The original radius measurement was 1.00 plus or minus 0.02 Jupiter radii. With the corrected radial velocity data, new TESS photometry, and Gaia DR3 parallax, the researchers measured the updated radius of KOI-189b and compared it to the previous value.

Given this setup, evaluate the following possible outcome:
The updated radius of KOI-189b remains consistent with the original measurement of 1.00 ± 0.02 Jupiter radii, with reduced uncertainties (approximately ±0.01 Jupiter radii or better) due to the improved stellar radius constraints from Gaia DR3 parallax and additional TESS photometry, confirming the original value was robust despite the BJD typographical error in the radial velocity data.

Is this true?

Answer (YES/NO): NO